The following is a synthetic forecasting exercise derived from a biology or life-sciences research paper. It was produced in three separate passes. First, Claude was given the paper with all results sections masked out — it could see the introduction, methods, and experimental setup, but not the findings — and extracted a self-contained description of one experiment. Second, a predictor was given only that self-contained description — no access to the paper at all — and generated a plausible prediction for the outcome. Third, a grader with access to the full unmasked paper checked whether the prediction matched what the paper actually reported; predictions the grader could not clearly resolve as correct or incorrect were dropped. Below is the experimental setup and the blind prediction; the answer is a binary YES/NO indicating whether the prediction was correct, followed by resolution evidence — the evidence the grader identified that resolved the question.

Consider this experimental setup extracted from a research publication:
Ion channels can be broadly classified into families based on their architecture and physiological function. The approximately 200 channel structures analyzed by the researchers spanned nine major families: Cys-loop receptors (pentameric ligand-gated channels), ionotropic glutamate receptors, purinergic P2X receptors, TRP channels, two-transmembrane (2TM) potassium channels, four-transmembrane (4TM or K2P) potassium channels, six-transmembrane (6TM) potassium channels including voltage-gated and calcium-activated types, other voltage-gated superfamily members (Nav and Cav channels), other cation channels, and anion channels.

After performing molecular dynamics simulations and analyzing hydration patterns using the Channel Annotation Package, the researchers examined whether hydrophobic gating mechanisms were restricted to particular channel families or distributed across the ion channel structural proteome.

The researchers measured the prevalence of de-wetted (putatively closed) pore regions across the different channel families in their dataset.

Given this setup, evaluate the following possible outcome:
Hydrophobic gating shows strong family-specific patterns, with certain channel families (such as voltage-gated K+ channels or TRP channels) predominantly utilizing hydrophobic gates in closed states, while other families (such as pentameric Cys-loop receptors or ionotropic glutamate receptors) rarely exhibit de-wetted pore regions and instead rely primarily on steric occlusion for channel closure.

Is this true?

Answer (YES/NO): NO